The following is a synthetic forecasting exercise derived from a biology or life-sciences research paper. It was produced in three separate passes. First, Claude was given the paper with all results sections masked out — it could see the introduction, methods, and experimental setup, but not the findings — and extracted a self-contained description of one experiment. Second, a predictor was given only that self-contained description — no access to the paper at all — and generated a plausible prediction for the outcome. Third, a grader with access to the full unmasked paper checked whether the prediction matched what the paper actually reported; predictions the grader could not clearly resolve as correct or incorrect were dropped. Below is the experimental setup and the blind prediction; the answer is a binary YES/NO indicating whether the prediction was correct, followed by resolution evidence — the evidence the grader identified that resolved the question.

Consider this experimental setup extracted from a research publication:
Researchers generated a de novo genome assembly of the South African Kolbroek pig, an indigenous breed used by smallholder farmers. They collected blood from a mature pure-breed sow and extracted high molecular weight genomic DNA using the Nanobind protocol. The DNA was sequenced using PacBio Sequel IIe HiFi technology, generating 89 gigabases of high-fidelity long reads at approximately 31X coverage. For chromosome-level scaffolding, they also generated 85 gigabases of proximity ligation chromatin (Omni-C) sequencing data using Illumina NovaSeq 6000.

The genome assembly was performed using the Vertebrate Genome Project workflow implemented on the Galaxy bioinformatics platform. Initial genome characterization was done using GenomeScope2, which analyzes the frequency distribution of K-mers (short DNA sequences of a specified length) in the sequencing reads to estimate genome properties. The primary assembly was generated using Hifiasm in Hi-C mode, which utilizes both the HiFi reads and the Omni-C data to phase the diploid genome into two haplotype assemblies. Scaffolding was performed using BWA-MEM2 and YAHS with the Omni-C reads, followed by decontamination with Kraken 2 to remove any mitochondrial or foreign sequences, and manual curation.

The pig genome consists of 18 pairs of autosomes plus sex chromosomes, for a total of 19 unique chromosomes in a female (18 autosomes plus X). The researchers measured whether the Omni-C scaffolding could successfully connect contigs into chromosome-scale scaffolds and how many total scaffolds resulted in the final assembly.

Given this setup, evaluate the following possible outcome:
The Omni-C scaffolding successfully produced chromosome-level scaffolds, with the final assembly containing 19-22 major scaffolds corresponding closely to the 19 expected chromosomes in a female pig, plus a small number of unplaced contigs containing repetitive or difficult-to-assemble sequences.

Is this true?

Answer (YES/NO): NO